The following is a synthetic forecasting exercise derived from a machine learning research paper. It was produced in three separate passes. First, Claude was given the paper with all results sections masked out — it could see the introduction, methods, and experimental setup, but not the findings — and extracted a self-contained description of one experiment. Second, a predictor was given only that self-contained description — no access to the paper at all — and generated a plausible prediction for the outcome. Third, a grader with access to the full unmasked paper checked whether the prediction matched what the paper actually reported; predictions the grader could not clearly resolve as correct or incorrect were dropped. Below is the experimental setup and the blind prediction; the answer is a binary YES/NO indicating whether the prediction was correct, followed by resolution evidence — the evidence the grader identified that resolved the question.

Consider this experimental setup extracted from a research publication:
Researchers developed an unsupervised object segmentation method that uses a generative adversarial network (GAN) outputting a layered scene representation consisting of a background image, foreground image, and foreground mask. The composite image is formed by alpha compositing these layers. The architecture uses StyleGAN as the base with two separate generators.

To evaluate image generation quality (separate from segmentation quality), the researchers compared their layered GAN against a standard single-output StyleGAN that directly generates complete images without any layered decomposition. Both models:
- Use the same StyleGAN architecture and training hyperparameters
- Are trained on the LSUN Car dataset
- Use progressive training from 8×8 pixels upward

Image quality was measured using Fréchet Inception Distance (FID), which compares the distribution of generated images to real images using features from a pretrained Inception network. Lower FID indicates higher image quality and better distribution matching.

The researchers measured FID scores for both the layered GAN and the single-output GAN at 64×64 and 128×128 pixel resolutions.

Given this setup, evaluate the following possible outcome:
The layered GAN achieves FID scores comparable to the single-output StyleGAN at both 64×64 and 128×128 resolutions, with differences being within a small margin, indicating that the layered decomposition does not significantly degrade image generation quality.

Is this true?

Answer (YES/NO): NO